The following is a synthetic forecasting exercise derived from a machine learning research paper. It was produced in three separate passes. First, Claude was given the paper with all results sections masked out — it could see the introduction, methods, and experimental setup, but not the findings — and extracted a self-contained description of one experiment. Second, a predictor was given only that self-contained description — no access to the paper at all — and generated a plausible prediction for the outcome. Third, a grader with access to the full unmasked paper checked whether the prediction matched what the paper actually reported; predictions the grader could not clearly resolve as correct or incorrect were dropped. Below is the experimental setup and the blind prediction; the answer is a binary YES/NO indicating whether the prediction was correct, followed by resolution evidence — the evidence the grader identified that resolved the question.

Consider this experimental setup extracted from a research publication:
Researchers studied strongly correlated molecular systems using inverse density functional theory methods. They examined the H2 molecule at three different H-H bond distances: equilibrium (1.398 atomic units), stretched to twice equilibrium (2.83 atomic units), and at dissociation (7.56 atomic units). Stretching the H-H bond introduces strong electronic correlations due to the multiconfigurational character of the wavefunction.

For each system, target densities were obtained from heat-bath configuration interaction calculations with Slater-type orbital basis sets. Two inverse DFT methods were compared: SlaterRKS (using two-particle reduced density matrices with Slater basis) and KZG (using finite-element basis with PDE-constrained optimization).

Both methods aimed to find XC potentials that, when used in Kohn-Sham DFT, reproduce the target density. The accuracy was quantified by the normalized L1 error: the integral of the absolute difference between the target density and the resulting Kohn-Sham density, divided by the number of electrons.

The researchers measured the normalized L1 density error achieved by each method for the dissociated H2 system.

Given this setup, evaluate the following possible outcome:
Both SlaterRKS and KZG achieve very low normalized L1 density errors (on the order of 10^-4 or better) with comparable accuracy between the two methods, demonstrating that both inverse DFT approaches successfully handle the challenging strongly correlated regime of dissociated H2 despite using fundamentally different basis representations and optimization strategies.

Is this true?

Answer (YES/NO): NO